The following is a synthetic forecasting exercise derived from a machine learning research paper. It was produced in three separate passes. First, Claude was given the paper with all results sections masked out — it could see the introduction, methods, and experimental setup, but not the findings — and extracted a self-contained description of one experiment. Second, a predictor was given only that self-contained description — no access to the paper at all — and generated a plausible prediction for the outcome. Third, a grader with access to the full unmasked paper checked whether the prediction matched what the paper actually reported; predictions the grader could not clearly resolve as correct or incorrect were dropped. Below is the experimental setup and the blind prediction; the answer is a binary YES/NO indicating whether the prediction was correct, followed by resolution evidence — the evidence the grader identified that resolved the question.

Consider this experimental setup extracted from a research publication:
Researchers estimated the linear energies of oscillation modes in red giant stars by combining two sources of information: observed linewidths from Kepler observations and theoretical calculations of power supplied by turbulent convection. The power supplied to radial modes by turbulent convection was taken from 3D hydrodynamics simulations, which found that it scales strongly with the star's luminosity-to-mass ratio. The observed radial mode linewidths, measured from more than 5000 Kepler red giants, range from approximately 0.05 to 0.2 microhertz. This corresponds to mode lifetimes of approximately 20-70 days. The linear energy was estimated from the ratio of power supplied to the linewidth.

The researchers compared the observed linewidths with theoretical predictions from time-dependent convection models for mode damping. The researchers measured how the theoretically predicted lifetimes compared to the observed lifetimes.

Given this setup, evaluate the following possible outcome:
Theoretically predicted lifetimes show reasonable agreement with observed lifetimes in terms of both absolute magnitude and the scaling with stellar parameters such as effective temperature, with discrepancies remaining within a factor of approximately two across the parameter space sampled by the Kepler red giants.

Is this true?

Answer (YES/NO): NO